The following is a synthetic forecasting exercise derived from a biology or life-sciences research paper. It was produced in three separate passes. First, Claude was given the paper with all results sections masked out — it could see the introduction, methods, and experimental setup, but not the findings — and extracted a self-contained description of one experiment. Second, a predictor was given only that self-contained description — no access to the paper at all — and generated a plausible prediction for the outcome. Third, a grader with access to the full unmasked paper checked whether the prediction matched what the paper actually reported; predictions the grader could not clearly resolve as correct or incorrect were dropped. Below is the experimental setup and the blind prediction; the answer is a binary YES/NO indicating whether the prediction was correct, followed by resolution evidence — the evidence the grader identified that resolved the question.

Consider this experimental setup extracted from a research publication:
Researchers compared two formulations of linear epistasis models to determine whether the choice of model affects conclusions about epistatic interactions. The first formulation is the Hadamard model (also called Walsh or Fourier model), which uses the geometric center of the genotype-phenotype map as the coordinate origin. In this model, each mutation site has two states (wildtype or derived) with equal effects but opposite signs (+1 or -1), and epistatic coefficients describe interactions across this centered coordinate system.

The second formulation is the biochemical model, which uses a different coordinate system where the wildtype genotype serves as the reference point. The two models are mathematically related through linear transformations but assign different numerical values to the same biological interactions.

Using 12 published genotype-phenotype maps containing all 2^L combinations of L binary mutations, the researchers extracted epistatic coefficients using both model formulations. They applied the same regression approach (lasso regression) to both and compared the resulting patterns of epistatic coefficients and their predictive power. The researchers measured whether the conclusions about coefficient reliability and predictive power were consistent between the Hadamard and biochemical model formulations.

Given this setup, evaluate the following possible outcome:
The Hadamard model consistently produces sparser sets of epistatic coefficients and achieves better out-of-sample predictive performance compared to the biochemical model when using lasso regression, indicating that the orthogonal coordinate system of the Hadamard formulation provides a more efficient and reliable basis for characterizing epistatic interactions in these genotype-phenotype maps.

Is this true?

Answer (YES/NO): NO